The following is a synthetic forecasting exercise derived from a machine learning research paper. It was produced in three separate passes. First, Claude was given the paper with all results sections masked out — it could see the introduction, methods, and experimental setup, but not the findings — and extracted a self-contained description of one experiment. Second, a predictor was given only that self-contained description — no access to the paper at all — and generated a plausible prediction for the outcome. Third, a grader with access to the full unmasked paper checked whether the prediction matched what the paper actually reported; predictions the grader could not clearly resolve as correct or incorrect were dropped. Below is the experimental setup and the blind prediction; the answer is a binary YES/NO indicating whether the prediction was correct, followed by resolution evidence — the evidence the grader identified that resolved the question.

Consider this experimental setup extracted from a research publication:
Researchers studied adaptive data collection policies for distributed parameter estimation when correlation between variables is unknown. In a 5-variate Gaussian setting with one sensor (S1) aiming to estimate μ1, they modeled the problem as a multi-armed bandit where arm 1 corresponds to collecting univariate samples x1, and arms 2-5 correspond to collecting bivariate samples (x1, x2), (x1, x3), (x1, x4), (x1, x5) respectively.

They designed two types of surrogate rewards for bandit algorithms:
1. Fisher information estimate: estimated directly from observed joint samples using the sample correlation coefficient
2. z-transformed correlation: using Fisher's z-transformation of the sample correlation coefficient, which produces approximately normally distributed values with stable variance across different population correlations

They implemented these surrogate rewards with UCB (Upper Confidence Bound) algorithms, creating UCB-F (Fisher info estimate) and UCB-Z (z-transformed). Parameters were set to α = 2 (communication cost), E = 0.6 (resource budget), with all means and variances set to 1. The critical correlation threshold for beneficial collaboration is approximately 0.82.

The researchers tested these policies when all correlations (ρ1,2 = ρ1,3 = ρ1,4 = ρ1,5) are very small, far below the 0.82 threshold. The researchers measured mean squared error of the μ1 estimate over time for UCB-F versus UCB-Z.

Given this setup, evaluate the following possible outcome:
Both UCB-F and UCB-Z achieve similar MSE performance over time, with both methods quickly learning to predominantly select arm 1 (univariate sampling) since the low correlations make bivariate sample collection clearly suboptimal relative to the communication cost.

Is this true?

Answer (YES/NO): NO